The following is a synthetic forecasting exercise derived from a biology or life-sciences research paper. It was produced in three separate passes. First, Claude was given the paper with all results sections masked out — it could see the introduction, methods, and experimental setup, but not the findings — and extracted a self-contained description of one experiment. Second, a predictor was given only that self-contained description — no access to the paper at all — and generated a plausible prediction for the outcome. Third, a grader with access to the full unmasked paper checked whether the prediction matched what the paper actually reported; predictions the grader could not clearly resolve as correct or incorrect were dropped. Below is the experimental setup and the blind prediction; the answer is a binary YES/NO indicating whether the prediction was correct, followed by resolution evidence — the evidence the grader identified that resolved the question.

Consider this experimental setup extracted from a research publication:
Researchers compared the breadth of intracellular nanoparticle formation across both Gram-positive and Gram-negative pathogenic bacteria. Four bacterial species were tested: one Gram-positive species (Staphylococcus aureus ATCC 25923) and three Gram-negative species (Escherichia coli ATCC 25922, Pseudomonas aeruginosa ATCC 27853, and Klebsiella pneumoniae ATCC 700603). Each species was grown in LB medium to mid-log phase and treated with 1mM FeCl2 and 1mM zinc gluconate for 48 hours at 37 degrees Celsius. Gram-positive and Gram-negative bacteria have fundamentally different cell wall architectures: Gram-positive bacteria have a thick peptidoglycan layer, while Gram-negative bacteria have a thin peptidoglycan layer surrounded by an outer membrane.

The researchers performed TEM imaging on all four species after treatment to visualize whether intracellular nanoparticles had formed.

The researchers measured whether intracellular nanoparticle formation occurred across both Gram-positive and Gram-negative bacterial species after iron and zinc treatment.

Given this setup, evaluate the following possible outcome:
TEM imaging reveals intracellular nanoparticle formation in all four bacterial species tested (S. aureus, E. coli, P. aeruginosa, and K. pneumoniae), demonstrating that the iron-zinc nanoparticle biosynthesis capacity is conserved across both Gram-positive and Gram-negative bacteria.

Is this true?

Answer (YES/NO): NO